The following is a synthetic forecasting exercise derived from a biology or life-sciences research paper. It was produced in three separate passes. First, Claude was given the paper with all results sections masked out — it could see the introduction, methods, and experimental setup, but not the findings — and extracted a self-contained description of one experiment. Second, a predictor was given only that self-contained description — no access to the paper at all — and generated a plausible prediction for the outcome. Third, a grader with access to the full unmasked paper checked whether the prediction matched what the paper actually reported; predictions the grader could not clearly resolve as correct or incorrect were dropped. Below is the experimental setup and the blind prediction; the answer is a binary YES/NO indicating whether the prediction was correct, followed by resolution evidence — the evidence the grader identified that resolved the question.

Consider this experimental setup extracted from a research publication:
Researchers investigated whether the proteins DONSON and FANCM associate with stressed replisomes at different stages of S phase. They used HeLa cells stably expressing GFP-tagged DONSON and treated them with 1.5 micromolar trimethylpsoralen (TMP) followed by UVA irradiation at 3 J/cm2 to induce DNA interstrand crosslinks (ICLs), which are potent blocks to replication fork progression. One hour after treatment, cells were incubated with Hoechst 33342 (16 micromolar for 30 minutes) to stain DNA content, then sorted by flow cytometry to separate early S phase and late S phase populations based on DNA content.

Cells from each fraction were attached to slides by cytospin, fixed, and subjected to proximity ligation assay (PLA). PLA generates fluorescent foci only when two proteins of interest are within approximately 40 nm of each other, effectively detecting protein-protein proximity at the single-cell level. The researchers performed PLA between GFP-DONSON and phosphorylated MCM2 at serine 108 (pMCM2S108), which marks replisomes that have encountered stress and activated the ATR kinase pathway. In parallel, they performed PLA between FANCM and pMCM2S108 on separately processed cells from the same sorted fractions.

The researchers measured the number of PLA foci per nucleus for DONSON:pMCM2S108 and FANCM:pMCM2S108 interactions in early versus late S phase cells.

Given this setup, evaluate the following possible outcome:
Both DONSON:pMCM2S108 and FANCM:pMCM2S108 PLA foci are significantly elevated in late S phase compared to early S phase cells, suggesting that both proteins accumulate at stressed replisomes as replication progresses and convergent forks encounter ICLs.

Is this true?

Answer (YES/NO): NO